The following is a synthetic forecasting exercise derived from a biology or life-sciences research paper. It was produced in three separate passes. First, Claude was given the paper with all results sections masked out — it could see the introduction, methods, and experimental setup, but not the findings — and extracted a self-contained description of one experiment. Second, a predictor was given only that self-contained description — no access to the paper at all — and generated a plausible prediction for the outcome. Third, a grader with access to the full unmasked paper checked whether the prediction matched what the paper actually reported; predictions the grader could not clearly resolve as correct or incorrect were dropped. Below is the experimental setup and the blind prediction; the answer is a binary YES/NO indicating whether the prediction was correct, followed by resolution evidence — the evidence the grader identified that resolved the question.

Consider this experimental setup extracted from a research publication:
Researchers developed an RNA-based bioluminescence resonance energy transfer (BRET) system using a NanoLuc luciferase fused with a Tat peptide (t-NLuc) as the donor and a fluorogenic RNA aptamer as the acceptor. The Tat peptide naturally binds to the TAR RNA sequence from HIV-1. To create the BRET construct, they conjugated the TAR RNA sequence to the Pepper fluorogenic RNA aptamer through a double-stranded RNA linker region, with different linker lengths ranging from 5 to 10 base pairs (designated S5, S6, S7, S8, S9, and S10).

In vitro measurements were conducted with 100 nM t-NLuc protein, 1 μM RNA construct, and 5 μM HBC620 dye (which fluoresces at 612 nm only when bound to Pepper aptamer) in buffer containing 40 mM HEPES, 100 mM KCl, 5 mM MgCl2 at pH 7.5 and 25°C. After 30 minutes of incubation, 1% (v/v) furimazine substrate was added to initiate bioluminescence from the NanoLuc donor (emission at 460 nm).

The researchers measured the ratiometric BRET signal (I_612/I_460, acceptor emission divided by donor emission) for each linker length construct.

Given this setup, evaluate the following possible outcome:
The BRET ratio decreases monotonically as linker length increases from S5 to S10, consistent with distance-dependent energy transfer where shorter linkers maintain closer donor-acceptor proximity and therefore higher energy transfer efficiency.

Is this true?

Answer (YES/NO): NO